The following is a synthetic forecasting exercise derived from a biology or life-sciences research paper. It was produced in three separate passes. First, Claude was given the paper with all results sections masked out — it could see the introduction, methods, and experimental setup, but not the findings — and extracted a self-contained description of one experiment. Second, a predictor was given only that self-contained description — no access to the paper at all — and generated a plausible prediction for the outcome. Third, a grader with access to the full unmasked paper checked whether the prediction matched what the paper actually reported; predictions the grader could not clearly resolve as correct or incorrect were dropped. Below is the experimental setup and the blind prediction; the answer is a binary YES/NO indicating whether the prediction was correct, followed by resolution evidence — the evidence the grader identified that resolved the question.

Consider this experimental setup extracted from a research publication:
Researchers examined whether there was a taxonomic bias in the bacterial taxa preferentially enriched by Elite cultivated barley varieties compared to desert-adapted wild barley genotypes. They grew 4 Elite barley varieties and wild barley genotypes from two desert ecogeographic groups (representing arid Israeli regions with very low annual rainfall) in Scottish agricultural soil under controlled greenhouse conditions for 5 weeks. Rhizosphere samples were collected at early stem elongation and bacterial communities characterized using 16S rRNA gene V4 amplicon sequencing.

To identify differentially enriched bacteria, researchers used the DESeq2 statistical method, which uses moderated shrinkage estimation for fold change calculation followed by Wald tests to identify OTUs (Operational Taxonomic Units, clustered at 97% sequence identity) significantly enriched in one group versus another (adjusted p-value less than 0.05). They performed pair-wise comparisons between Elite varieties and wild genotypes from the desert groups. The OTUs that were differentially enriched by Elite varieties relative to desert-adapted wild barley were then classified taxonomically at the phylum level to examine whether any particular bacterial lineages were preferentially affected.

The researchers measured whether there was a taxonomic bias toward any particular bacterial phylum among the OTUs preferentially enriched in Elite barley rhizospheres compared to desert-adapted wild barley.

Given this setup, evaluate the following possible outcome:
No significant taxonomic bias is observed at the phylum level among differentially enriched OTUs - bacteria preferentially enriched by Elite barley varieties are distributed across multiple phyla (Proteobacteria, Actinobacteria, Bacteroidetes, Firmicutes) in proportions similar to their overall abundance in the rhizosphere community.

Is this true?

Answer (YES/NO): NO